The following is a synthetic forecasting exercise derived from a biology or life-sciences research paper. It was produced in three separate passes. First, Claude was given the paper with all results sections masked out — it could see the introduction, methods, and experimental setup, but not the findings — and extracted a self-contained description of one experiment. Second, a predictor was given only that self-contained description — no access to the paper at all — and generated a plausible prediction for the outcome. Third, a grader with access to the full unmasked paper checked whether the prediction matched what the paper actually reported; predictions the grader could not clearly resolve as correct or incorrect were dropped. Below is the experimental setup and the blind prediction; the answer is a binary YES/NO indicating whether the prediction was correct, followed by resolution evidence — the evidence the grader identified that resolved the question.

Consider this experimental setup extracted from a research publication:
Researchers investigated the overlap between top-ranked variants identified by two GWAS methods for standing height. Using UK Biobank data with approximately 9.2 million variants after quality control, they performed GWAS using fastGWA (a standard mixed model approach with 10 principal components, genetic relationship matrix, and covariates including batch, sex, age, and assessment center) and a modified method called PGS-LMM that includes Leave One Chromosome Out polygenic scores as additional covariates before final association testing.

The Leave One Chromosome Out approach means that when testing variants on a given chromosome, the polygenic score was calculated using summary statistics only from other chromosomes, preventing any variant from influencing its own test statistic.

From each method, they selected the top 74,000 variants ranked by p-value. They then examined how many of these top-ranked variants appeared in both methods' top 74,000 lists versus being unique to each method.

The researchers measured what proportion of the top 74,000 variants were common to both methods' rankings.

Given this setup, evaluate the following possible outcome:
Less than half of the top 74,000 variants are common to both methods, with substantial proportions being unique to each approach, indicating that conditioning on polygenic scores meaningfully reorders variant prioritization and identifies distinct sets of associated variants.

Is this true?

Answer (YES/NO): NO